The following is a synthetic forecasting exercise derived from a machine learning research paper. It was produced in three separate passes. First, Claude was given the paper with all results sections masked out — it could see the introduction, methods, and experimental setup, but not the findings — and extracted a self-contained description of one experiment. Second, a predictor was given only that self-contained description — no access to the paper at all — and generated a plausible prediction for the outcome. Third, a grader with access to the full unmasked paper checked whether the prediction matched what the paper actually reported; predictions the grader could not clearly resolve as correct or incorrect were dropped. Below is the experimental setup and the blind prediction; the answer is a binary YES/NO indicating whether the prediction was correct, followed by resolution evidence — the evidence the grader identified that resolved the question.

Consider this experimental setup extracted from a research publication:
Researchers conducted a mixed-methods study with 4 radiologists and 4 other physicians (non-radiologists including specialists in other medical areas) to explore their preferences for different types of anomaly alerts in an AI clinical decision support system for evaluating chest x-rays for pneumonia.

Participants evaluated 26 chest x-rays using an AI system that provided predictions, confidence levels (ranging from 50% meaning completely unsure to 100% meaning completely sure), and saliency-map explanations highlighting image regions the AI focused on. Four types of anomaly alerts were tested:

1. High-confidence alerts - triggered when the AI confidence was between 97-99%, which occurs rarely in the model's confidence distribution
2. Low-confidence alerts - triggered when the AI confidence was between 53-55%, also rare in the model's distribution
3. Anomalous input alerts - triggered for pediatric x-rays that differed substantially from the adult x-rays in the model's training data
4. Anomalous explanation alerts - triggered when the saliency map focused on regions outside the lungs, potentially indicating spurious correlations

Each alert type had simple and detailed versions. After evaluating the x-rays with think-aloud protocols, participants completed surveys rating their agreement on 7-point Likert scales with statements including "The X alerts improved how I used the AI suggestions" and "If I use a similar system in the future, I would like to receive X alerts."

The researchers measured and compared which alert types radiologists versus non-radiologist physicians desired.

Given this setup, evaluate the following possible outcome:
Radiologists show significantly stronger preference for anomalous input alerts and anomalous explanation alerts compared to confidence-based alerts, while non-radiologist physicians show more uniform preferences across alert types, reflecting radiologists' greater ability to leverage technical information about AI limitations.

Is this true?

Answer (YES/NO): NO